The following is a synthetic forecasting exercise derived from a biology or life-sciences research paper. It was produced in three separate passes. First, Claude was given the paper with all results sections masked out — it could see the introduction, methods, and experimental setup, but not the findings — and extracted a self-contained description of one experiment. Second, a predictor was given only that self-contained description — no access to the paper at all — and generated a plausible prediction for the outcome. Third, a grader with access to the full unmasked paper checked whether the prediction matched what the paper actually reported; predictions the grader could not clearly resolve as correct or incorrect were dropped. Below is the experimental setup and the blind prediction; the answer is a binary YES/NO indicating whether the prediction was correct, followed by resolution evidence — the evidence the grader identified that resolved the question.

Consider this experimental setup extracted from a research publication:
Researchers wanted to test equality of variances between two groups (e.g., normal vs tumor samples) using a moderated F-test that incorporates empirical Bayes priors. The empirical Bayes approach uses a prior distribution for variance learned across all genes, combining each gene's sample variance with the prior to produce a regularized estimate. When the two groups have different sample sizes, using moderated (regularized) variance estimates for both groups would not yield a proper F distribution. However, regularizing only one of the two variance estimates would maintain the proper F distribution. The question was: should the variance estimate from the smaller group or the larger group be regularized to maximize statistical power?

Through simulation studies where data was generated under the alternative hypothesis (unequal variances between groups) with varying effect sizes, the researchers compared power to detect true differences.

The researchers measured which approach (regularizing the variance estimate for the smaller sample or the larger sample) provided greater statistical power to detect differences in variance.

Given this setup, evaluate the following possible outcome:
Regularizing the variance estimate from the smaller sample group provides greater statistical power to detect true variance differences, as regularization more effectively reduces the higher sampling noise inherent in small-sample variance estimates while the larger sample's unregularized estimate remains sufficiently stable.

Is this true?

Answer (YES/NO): YES